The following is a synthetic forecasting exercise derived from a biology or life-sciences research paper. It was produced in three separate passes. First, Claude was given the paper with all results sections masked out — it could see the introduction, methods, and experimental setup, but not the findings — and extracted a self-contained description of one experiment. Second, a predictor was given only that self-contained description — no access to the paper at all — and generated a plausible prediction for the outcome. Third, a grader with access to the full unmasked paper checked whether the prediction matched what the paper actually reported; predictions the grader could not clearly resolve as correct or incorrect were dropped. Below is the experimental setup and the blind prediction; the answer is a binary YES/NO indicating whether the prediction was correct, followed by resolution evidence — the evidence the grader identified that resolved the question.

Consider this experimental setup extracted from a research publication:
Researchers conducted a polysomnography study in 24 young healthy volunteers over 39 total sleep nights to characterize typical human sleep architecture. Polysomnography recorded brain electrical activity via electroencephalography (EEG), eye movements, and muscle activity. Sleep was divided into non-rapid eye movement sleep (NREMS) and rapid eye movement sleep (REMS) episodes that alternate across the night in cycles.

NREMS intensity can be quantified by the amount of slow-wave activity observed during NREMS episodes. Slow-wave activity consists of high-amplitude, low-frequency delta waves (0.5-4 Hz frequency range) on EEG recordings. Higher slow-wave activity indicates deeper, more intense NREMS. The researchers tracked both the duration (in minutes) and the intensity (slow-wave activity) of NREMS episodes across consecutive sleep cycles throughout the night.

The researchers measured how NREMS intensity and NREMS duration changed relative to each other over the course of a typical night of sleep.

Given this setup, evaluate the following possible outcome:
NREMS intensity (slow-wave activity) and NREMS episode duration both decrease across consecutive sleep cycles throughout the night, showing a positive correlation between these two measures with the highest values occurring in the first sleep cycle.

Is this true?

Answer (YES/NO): NO